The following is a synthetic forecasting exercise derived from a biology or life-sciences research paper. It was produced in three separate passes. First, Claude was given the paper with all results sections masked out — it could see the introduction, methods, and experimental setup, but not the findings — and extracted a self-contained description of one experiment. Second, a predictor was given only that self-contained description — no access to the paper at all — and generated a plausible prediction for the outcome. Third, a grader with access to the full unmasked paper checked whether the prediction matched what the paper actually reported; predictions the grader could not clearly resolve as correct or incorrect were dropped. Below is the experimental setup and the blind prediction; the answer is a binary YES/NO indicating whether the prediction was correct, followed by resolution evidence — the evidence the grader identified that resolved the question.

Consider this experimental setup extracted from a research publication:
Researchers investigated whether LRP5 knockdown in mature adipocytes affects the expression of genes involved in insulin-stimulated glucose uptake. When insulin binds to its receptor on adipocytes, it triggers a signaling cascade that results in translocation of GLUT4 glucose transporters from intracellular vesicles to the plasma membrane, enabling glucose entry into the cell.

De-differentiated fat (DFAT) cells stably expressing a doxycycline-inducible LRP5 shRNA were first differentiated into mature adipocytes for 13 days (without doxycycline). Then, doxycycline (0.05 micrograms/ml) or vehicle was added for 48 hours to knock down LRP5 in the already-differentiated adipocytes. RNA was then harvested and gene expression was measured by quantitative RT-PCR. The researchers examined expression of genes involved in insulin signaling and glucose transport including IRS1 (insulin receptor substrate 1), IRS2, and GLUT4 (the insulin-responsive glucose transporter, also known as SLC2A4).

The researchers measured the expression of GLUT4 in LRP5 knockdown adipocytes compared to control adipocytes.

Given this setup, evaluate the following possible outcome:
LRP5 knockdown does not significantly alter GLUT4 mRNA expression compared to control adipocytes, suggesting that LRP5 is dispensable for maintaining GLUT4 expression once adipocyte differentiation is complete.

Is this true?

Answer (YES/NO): YES